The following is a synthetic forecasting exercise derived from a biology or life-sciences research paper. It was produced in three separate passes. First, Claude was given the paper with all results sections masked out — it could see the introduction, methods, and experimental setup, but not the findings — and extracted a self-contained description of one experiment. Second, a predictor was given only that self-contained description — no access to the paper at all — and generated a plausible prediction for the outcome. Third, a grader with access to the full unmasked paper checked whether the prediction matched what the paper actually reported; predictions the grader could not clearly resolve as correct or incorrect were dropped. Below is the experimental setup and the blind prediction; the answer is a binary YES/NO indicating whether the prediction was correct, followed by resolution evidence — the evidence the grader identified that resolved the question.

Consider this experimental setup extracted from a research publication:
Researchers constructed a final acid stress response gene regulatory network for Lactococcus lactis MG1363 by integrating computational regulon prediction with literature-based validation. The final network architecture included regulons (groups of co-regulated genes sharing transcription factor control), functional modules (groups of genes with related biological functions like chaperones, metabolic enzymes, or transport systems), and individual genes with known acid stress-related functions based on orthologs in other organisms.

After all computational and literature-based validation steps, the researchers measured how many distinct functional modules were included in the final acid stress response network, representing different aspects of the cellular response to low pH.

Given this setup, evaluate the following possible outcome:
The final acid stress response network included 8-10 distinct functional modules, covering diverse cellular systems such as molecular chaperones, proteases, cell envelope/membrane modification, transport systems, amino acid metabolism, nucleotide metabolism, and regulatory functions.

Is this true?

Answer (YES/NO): YES